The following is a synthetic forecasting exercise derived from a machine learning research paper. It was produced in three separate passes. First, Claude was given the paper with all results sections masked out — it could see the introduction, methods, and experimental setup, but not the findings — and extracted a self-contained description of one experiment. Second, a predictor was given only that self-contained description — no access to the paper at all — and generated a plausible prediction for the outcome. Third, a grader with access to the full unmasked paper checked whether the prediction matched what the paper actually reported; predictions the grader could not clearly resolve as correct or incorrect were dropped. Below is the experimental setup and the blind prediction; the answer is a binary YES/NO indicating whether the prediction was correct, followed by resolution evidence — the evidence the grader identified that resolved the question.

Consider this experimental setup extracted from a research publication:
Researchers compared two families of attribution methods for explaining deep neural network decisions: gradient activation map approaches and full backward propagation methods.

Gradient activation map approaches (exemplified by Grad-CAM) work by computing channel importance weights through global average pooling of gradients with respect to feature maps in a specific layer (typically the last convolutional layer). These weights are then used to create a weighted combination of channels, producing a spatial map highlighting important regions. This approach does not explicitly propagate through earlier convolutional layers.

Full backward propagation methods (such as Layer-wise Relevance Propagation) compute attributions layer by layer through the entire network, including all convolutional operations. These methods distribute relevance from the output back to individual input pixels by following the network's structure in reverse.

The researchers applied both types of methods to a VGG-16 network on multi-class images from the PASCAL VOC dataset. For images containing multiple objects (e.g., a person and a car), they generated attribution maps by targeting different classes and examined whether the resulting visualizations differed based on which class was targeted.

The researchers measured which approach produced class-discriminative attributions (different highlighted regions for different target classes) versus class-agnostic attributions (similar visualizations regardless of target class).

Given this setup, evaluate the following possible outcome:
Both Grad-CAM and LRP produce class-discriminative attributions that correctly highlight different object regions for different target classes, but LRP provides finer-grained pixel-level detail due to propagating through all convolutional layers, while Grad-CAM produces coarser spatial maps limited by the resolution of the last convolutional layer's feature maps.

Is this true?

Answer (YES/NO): NO